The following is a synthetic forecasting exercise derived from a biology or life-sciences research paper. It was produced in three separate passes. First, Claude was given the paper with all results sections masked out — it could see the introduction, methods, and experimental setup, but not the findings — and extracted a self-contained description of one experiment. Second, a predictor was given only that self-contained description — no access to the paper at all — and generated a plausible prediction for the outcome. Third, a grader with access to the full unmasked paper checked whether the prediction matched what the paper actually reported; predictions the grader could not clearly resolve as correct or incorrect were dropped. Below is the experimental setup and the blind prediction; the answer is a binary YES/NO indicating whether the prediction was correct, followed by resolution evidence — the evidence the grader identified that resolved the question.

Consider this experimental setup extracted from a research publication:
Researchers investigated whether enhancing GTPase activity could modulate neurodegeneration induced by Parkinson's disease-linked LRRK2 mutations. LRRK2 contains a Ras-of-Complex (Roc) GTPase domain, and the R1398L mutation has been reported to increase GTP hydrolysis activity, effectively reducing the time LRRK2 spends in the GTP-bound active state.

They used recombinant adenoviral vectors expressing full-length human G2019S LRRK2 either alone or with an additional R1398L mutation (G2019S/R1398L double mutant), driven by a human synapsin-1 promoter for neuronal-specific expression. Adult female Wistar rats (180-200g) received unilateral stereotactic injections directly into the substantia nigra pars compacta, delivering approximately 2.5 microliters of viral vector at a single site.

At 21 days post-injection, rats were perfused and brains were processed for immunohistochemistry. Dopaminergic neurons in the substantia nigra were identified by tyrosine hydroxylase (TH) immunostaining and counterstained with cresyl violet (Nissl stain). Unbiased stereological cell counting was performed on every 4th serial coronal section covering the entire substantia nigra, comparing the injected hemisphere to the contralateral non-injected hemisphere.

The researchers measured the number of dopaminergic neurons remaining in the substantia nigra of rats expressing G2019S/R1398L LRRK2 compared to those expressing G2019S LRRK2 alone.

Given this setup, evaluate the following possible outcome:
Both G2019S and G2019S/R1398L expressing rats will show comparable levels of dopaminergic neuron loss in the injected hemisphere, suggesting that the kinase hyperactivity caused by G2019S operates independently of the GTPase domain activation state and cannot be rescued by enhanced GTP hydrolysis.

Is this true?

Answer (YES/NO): NO